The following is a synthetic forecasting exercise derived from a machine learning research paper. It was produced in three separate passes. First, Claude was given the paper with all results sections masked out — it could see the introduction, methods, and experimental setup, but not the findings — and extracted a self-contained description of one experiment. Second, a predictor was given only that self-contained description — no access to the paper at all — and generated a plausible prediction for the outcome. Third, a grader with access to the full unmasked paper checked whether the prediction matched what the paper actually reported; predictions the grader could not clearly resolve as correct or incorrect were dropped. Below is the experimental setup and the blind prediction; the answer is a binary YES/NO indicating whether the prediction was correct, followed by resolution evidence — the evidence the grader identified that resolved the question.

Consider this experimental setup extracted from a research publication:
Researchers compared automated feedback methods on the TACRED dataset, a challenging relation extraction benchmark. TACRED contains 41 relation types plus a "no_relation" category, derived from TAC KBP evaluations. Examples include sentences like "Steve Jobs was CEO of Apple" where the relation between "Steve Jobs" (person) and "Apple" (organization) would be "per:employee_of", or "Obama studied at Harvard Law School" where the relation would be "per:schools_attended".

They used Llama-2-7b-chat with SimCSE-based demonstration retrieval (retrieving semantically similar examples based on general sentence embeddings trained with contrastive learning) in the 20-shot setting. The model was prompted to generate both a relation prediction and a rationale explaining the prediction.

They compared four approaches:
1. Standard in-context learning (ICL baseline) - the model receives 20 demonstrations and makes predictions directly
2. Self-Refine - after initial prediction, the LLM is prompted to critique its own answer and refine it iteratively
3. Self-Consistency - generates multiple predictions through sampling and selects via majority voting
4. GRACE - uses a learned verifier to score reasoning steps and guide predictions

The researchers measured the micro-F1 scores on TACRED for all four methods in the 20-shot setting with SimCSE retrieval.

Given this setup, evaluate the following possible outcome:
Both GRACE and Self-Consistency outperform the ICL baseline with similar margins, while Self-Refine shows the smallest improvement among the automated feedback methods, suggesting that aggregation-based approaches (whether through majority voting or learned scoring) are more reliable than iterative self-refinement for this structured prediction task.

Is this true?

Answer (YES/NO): NO